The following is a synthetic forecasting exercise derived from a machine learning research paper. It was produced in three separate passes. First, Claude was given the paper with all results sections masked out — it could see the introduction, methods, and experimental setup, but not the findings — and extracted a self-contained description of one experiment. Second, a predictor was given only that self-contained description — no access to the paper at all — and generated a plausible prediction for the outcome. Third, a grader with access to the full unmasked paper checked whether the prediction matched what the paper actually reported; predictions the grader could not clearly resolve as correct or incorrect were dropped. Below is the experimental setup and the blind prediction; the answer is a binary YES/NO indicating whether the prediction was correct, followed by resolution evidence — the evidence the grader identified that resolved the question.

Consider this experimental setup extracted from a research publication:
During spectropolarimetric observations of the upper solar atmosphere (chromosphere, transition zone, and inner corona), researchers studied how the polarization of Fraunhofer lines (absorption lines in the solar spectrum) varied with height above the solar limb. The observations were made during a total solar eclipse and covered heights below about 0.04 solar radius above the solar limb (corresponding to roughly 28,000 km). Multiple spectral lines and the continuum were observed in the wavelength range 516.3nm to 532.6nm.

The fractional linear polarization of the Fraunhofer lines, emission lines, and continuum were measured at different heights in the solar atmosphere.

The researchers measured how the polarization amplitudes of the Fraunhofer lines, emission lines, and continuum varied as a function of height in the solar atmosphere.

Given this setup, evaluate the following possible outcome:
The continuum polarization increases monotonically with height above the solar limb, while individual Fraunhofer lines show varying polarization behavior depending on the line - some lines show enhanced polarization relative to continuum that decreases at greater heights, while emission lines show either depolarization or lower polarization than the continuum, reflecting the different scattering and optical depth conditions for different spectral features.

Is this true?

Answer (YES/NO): NO